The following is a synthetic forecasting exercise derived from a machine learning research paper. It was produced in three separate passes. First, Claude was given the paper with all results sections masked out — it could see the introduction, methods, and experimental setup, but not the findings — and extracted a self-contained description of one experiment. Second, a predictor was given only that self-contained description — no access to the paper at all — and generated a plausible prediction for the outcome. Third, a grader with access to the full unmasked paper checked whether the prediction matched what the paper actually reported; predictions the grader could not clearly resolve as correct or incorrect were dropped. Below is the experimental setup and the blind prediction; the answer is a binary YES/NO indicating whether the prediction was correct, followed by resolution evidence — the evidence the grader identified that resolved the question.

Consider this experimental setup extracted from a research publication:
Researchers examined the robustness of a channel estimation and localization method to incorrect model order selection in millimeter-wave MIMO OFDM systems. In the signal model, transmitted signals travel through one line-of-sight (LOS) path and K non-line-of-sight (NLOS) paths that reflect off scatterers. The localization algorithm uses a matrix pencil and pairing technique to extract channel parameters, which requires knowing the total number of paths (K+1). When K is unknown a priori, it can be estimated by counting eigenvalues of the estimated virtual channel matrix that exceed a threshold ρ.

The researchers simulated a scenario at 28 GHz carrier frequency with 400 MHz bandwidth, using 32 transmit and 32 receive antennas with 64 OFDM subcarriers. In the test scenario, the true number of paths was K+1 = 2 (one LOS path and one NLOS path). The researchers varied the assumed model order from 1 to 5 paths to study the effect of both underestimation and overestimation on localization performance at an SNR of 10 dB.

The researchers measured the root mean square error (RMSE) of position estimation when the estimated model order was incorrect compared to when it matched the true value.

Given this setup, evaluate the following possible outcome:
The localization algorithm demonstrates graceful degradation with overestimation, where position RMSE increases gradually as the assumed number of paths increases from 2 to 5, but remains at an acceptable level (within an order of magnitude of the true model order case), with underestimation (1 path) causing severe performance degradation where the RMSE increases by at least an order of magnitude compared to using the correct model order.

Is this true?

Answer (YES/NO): NO